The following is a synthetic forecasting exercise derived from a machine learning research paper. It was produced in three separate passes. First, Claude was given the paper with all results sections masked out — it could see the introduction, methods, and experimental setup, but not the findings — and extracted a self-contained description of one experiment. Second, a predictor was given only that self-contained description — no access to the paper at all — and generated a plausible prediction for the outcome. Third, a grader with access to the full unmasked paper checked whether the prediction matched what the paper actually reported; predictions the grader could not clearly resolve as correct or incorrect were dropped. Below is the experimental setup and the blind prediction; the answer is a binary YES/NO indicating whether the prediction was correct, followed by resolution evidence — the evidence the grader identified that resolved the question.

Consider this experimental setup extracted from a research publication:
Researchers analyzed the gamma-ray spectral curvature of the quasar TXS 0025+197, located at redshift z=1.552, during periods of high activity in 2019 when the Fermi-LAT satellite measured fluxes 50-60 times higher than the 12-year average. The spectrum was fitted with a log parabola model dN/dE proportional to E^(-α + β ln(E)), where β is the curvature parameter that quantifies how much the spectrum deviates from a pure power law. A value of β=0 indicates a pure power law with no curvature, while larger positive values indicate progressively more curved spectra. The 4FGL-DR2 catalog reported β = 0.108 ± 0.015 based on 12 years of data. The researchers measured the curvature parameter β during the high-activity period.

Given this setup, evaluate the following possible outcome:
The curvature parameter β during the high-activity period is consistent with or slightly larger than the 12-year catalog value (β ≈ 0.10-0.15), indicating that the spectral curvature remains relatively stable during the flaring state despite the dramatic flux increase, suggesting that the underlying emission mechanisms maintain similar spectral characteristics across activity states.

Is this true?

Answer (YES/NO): NO